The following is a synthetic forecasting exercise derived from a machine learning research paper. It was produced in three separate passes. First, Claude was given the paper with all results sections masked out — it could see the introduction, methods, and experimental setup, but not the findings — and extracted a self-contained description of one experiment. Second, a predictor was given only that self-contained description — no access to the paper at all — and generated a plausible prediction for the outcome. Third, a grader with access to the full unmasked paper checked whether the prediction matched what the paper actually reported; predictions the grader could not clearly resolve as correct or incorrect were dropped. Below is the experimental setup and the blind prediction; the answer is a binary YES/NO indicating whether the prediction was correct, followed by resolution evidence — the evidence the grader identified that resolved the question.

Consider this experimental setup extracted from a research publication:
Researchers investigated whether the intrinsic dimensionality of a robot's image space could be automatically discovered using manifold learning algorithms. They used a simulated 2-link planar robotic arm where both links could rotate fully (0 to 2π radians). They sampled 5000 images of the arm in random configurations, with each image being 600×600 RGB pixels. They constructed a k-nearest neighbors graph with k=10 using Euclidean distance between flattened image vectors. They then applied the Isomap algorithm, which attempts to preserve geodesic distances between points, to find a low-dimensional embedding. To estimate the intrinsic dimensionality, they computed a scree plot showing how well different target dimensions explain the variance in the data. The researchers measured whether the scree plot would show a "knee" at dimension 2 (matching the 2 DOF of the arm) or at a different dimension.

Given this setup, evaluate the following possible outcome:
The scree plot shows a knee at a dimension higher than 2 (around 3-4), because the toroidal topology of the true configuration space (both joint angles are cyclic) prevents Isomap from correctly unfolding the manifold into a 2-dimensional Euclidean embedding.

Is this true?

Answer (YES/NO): NO